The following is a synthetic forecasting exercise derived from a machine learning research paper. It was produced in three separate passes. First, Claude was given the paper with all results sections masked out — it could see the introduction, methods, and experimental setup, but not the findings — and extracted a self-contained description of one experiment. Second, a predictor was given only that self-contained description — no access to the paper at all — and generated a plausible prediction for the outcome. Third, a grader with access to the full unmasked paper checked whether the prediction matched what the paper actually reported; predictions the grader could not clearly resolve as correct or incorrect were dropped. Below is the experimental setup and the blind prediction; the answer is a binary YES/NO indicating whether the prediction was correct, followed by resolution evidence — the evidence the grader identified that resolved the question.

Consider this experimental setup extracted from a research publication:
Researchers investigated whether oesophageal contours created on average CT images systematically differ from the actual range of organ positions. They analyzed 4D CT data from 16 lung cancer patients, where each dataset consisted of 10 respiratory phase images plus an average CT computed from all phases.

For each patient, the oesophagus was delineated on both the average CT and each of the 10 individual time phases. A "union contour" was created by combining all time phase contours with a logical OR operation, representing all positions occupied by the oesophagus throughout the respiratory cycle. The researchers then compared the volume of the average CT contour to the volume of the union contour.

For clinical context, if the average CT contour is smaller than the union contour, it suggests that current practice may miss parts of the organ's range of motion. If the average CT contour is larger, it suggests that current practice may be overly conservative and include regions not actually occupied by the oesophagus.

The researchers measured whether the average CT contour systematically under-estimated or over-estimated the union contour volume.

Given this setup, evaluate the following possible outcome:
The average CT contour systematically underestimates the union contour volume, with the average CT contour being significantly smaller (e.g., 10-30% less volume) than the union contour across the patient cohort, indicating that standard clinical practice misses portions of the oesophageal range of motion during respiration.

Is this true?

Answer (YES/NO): NO